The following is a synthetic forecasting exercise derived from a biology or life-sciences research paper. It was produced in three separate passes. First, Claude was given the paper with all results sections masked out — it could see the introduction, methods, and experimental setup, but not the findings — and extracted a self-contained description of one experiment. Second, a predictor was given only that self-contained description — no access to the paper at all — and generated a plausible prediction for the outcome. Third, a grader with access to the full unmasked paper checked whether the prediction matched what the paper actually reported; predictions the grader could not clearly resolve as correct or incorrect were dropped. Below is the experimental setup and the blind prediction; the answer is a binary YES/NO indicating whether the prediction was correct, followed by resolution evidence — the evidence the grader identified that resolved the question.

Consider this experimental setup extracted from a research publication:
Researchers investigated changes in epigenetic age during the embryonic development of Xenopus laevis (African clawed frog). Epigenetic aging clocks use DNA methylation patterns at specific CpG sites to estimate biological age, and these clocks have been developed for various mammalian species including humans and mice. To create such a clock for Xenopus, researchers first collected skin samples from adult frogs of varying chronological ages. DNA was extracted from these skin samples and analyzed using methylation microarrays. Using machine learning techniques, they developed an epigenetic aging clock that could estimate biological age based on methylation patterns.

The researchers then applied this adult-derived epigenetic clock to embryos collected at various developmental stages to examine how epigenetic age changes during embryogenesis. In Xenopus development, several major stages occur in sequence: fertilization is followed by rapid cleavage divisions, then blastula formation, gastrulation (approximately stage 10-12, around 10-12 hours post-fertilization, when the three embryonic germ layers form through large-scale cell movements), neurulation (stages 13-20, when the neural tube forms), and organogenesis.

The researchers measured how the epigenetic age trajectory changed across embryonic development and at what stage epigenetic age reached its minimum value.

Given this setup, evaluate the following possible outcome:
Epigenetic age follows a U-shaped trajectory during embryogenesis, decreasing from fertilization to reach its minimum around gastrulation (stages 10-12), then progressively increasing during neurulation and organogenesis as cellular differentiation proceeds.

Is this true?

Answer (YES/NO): YES